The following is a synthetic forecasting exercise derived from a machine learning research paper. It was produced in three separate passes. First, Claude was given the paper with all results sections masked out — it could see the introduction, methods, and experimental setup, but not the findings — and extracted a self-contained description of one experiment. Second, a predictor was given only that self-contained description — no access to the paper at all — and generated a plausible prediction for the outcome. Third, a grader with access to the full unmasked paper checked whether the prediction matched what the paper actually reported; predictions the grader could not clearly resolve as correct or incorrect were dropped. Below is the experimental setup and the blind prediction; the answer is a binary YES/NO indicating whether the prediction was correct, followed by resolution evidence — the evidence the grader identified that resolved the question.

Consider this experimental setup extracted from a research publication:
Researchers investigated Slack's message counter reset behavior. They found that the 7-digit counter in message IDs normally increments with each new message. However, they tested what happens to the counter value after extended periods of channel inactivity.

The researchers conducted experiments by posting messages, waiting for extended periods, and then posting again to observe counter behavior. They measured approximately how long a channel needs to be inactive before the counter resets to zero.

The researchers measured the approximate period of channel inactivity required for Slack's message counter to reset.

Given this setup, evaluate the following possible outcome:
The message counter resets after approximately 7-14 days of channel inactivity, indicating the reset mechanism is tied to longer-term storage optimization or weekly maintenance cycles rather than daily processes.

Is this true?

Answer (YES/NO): NO